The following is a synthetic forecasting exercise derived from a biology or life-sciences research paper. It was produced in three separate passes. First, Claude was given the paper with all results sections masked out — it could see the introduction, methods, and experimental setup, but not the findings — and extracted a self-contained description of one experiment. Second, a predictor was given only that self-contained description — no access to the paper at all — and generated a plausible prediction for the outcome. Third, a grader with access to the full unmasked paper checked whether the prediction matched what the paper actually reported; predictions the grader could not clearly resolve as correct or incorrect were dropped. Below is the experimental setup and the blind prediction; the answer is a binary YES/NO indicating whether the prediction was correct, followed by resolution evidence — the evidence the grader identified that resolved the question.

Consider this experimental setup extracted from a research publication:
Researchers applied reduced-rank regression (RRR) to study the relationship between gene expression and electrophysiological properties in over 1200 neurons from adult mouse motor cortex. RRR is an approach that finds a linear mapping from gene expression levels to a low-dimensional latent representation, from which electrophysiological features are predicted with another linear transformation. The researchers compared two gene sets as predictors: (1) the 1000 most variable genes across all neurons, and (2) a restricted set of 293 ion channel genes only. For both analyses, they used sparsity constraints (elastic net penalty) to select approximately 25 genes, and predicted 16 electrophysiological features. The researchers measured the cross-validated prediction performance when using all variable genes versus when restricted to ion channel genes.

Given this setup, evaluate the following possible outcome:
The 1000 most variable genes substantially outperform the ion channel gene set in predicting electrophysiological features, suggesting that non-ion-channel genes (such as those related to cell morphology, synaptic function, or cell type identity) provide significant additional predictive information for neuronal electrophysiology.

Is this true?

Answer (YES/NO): NO